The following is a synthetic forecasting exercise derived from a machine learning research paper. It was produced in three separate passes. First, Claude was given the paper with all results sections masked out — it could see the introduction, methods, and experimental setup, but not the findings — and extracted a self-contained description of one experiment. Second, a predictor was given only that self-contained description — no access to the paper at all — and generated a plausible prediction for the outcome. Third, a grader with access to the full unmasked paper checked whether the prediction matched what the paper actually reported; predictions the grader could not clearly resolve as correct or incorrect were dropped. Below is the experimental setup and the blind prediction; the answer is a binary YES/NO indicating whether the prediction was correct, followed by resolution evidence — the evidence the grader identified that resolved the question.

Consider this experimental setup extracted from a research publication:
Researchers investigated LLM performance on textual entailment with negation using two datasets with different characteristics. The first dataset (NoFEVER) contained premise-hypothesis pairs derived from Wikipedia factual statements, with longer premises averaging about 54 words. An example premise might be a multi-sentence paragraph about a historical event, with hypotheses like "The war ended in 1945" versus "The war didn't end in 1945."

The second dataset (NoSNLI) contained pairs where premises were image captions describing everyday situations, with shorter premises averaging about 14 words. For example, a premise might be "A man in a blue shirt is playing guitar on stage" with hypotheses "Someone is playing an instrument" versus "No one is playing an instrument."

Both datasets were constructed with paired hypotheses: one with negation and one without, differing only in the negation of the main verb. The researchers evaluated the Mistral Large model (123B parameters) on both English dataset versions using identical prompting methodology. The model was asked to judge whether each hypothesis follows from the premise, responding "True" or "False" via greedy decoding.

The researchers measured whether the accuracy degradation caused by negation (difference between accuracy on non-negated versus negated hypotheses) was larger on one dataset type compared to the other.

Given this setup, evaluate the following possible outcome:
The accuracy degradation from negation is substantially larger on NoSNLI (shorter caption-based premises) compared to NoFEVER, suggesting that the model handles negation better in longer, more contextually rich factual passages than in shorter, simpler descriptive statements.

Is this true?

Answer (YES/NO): YES